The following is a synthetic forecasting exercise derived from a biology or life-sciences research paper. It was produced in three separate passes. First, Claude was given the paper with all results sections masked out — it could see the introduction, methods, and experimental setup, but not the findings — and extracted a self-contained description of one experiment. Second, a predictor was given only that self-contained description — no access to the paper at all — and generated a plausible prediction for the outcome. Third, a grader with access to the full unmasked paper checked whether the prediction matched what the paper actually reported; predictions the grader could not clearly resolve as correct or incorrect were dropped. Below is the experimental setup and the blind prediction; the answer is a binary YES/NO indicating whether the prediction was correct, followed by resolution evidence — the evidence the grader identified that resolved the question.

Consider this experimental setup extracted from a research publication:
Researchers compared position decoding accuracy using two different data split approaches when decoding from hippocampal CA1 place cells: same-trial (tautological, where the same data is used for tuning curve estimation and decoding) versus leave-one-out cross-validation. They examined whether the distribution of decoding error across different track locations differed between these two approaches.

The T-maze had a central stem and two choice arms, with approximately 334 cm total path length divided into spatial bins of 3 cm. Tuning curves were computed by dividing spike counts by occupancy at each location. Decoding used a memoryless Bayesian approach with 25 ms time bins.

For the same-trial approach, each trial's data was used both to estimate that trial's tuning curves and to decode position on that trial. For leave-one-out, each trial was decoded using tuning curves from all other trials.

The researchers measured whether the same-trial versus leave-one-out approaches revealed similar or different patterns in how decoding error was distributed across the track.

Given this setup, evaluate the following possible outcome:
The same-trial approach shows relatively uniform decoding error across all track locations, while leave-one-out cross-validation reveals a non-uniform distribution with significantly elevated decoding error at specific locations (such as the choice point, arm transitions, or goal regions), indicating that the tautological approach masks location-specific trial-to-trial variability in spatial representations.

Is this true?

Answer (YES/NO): NO